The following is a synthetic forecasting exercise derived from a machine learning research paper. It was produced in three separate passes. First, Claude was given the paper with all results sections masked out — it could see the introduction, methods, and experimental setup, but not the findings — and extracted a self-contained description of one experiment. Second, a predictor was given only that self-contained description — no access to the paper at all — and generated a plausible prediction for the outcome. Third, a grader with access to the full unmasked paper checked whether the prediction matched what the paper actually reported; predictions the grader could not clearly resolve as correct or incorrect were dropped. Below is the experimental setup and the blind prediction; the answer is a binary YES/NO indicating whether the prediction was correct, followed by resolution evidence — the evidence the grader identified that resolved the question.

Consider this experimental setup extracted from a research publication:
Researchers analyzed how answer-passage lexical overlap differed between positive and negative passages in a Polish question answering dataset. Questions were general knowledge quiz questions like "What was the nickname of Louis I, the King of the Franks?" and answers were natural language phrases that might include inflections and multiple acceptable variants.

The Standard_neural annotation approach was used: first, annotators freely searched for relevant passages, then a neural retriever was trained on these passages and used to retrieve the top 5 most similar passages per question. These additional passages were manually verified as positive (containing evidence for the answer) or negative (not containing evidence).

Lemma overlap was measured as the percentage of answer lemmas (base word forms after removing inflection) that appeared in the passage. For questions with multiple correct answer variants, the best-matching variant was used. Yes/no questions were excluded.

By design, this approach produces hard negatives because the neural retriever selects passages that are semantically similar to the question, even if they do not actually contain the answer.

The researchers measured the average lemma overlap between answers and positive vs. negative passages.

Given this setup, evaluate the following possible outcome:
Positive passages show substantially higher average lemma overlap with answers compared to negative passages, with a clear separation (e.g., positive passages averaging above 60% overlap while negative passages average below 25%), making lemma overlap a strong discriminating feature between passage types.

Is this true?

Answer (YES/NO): YES